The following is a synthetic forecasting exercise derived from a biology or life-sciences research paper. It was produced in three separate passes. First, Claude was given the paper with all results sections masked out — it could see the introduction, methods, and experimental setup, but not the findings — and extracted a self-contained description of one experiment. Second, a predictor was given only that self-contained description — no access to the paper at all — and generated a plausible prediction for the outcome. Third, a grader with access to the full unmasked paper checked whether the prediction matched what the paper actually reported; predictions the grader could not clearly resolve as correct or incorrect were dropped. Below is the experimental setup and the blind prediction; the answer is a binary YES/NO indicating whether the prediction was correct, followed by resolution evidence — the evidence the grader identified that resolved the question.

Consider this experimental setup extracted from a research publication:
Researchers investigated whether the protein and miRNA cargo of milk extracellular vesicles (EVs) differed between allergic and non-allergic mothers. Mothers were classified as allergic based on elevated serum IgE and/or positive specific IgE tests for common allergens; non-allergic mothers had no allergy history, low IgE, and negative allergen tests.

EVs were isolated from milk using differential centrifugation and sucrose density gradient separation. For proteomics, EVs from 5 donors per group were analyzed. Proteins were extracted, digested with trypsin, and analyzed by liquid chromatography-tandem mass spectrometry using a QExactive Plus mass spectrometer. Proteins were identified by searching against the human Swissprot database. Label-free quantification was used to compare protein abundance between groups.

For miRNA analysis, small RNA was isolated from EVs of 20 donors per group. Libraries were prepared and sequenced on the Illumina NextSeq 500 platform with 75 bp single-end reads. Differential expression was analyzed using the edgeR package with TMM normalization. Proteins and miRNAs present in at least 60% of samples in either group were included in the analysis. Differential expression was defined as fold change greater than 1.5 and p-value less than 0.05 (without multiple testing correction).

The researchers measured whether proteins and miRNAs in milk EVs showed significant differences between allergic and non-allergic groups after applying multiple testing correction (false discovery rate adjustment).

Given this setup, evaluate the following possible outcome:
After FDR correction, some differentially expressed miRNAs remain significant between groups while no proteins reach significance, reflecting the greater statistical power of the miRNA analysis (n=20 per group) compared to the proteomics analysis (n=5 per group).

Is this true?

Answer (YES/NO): NO